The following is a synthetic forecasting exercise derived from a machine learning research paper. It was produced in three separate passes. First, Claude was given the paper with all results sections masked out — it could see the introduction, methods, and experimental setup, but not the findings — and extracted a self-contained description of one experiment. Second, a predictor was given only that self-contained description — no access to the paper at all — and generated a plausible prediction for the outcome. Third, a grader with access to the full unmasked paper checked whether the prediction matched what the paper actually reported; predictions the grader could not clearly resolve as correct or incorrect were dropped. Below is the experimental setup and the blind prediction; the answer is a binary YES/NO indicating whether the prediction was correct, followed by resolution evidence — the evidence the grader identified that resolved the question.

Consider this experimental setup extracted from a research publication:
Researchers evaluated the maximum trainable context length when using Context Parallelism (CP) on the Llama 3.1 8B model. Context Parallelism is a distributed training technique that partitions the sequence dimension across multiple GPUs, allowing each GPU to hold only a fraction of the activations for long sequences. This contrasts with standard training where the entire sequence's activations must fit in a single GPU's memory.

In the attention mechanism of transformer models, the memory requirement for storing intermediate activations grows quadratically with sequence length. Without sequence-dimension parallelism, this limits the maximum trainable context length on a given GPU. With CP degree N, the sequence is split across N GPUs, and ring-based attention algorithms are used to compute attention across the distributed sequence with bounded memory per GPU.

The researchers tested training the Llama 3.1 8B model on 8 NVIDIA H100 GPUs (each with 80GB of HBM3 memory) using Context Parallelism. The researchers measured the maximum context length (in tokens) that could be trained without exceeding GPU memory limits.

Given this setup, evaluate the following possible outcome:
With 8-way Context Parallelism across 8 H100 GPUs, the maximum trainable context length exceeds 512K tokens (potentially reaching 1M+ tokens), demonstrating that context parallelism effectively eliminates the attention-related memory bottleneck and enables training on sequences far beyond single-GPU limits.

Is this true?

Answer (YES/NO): NO